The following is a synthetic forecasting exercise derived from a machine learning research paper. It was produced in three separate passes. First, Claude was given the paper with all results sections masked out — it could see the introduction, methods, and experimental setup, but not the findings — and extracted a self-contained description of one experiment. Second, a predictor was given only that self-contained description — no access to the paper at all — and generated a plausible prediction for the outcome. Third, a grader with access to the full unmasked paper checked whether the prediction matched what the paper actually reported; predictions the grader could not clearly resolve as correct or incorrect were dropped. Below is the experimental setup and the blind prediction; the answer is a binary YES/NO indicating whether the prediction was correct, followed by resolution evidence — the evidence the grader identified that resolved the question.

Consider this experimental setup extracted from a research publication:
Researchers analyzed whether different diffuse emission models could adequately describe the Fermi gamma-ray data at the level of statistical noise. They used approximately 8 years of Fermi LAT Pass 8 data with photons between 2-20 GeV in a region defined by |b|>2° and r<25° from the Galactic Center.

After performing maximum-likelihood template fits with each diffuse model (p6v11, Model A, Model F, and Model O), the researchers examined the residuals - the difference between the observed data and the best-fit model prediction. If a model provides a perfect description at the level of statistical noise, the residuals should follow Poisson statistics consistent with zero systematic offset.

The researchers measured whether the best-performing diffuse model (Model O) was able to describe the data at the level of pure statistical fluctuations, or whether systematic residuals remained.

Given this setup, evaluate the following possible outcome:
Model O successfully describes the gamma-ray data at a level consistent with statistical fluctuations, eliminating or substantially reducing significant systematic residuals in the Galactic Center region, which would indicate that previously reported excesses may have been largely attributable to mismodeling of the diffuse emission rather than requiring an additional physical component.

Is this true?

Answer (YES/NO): NO